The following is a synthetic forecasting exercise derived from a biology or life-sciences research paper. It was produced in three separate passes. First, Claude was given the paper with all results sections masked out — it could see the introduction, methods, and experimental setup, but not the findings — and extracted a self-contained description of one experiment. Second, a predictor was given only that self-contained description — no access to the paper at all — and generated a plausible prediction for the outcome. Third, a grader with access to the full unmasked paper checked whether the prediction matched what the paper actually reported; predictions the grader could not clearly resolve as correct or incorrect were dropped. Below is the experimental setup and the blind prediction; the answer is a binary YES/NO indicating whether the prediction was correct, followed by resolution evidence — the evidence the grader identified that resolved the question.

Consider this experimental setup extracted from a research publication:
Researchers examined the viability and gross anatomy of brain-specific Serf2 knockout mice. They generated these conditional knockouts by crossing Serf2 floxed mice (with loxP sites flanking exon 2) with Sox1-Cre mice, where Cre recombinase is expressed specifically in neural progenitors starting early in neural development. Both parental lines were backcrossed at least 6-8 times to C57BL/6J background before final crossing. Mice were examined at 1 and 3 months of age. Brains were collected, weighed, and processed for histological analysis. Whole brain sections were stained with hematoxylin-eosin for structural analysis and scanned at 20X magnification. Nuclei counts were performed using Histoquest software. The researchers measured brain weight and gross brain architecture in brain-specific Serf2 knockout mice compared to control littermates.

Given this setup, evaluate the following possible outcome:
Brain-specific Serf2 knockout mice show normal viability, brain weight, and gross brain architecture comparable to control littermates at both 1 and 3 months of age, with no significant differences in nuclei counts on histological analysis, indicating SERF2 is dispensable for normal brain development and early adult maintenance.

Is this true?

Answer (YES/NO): NO